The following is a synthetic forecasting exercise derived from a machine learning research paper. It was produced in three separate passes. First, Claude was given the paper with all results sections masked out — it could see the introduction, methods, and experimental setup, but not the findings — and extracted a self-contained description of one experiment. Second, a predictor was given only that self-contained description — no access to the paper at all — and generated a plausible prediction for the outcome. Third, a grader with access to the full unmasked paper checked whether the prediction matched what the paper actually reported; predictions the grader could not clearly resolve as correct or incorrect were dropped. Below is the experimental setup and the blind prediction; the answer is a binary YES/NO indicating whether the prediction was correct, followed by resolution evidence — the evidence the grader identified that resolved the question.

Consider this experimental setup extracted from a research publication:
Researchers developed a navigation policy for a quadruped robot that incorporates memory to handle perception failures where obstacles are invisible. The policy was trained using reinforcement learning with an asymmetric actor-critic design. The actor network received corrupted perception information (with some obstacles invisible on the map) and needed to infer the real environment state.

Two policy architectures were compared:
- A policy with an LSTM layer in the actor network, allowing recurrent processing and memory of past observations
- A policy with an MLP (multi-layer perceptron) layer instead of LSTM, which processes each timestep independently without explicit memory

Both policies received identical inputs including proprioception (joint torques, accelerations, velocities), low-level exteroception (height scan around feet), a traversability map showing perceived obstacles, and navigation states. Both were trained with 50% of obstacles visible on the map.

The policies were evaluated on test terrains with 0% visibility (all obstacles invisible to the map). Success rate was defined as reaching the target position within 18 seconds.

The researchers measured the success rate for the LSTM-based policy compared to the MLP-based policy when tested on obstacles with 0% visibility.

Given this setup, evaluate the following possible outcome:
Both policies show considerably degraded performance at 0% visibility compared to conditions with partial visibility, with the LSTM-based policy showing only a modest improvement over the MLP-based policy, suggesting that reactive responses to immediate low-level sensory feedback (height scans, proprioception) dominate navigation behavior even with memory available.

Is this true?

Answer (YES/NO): NO